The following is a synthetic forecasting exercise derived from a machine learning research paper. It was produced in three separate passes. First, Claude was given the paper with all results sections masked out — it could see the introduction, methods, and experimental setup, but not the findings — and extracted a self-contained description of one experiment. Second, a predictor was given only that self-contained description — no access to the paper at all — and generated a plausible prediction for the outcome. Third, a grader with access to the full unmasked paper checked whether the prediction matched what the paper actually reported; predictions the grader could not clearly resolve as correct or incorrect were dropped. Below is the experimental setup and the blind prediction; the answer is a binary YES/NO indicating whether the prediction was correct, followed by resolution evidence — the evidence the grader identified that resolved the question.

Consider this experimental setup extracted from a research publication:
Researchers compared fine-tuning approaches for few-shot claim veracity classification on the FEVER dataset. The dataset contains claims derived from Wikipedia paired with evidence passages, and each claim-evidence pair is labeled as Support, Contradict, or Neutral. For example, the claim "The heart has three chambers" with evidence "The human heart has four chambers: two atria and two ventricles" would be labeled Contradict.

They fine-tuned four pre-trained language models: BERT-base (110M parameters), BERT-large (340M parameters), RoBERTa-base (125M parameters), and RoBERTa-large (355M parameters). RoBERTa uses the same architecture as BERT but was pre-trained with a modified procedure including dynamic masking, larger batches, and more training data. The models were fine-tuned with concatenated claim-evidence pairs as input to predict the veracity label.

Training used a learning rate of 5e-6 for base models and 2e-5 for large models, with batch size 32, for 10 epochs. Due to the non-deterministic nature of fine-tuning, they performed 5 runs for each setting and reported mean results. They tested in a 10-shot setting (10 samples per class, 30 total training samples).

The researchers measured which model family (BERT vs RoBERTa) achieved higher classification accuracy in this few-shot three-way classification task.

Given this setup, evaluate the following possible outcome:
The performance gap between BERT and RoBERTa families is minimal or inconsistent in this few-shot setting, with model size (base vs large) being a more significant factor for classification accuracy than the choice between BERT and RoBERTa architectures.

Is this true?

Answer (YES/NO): NO